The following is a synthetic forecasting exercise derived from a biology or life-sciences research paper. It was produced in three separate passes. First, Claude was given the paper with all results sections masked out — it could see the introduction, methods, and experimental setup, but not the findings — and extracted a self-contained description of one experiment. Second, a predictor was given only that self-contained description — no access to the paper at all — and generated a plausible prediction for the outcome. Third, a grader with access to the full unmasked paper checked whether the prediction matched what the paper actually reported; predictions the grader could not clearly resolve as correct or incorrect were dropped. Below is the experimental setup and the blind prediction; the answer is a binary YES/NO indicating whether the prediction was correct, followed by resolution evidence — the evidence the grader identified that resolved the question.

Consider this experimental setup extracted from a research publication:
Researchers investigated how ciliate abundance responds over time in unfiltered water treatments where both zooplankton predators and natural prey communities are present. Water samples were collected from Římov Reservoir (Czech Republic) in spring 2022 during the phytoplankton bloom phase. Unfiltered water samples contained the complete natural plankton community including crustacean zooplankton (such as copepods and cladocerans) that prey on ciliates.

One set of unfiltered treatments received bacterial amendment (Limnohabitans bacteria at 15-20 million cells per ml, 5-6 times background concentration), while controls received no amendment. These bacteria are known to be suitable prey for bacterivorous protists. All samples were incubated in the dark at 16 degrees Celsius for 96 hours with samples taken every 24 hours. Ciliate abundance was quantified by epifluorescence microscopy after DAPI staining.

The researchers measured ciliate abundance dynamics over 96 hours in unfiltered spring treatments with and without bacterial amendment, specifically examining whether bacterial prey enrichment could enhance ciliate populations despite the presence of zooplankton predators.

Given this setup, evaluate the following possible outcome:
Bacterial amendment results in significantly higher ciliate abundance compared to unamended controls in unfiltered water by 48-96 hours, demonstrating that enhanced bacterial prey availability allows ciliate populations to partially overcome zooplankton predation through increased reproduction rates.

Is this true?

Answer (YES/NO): NO